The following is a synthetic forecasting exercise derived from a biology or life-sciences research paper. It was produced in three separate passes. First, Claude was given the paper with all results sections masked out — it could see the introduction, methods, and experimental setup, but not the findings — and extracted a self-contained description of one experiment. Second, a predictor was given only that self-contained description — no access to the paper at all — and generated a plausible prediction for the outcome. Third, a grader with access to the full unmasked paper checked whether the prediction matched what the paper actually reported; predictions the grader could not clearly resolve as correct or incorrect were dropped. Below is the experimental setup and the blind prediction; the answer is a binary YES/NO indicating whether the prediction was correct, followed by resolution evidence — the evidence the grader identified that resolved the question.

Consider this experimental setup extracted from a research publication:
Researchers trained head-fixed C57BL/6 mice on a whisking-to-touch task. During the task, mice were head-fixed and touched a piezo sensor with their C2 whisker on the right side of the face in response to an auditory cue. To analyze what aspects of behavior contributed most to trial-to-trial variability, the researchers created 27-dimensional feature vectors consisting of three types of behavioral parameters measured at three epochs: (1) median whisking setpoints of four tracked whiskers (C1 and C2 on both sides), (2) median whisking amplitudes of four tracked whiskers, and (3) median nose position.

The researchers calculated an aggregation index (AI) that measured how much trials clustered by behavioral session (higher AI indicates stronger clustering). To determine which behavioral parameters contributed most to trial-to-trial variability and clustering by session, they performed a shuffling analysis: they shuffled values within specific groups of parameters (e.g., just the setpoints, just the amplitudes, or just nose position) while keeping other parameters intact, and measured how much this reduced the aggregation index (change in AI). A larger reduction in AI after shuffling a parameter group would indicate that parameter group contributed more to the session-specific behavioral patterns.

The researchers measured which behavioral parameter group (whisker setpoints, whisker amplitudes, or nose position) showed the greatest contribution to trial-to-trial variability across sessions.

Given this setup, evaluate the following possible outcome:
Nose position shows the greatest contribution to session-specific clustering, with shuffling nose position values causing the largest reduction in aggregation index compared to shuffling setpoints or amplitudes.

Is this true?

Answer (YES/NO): YES